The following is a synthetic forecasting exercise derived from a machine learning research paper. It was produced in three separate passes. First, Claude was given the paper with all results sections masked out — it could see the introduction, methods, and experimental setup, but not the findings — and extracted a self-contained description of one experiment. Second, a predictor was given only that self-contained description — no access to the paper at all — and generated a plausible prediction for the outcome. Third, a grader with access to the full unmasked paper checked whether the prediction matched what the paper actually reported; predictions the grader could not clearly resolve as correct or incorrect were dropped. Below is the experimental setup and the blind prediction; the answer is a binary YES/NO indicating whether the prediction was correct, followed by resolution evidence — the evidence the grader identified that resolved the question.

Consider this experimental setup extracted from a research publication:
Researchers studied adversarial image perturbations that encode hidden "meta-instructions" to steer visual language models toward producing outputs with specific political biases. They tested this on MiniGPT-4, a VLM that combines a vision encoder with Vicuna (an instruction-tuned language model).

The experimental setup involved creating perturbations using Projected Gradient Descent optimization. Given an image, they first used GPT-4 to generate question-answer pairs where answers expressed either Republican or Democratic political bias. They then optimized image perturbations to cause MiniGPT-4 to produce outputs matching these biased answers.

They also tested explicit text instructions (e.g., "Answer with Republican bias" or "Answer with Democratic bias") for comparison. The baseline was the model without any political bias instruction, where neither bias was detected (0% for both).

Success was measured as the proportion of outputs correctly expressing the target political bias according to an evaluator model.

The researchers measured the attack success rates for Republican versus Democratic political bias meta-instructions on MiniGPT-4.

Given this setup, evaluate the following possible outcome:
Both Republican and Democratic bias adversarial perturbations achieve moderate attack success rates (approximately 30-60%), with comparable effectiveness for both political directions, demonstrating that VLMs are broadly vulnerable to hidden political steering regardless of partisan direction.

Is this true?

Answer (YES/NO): NO